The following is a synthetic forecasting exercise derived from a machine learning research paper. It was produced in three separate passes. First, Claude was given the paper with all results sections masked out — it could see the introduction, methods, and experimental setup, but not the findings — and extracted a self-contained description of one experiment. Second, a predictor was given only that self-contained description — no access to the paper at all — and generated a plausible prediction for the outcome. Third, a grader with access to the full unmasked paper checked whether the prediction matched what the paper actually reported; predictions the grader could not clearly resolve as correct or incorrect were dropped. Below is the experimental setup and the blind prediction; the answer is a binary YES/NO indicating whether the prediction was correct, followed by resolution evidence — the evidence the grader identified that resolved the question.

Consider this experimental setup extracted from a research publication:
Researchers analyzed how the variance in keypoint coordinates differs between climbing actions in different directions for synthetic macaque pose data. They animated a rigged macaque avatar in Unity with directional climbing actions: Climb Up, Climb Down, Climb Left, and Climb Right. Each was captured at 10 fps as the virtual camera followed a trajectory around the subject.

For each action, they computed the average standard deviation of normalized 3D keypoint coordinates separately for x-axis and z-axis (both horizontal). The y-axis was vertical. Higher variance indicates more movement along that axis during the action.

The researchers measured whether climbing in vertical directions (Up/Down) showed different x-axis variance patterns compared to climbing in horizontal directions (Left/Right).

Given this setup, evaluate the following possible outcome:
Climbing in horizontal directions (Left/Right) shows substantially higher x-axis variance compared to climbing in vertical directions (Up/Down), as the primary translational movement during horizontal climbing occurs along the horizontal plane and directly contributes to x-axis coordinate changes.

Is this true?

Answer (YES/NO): YES